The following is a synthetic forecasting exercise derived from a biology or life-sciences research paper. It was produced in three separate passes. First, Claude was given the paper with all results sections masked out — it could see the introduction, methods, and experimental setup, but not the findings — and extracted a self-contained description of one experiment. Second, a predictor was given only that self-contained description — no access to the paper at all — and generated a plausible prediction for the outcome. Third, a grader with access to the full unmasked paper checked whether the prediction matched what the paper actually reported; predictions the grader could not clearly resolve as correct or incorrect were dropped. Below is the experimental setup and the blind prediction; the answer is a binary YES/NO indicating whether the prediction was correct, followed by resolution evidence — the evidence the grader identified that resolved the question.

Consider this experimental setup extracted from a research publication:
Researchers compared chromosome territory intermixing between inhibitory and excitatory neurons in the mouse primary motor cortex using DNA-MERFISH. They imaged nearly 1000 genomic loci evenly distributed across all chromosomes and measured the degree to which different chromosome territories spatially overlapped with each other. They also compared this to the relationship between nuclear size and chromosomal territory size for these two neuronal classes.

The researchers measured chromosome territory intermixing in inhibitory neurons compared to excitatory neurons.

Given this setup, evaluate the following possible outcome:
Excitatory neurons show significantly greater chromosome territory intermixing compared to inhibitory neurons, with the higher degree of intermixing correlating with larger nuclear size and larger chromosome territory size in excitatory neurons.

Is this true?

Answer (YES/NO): NO